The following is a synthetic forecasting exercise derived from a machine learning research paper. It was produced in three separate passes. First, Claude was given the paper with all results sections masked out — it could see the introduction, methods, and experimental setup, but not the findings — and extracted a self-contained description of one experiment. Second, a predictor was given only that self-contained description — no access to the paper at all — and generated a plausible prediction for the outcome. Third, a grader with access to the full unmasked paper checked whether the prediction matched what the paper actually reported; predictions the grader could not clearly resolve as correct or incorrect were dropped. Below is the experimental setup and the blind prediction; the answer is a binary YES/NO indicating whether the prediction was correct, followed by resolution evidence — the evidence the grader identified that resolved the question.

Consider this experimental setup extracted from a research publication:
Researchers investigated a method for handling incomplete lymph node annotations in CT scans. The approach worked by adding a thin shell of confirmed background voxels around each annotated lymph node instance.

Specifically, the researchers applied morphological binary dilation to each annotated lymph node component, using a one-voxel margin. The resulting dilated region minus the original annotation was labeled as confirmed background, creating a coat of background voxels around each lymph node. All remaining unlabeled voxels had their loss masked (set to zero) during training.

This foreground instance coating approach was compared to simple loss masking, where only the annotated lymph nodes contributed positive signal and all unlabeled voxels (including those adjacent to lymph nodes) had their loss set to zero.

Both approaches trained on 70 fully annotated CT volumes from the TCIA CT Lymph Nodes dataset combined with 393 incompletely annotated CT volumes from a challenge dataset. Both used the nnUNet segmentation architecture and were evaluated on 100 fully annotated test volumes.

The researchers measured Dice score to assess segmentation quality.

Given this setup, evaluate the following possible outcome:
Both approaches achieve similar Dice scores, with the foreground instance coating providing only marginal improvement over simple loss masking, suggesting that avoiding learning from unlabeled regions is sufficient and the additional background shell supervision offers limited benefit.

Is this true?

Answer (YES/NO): NO